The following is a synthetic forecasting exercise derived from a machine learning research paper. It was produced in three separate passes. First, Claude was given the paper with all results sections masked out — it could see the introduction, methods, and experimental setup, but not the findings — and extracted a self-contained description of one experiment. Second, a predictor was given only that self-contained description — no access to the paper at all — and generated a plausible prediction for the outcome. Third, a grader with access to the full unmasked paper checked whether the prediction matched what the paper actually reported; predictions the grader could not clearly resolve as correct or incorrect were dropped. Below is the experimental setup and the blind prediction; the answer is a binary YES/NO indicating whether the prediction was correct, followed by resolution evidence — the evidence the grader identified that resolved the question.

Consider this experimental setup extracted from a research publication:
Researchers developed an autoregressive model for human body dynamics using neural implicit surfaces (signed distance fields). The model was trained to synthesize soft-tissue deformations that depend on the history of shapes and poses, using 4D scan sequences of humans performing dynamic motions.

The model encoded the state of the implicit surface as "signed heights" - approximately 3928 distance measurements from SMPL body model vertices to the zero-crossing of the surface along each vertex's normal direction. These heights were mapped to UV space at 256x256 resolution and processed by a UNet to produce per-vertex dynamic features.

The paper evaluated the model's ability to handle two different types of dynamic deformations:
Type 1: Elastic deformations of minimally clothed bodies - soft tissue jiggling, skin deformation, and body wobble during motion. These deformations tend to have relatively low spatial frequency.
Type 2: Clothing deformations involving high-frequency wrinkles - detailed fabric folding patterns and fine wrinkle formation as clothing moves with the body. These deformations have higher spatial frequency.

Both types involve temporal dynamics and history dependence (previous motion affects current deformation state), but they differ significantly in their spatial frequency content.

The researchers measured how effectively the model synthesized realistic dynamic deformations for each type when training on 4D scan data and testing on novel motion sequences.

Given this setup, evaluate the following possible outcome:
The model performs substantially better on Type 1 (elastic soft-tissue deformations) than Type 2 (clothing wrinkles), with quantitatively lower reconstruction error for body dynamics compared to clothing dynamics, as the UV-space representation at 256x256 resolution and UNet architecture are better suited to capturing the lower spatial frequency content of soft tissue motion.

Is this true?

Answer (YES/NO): NO